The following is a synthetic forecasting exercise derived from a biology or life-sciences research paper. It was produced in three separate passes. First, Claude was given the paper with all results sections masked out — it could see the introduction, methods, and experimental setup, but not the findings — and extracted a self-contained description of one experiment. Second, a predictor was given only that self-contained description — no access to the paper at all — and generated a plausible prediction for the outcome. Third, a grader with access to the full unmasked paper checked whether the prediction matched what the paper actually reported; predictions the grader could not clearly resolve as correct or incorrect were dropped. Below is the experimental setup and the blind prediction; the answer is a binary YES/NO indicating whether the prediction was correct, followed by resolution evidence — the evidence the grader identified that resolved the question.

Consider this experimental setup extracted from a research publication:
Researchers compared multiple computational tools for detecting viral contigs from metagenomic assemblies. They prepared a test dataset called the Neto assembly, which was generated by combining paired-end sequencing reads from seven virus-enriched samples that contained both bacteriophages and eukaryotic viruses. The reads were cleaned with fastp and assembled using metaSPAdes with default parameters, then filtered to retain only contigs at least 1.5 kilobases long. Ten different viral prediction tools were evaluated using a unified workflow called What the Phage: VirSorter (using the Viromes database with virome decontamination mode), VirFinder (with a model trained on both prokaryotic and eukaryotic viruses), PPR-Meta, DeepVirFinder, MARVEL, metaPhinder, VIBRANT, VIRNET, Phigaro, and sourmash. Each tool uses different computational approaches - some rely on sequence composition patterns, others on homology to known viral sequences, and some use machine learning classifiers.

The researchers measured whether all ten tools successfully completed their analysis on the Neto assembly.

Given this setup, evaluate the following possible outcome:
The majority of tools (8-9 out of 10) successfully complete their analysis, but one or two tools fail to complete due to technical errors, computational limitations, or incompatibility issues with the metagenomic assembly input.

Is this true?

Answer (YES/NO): YES